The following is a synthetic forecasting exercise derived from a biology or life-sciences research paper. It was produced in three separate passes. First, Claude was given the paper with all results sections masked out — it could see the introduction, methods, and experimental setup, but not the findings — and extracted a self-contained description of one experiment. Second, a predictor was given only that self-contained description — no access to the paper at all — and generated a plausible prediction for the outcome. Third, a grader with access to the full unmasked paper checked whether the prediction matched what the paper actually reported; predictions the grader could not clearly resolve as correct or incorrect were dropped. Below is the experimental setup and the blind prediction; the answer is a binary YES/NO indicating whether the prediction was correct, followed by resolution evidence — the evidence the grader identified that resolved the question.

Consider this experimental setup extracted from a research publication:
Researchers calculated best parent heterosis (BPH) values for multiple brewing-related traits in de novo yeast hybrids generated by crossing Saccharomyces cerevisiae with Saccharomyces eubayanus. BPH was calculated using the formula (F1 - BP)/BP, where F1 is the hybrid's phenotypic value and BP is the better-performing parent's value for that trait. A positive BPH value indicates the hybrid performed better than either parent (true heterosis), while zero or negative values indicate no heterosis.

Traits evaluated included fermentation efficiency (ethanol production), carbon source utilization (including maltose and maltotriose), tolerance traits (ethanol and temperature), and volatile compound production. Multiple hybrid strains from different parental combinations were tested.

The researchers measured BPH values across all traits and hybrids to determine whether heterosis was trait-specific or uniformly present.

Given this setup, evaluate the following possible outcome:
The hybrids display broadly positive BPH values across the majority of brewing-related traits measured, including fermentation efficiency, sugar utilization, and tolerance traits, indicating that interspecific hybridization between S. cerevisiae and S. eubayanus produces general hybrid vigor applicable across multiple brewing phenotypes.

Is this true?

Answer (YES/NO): NO